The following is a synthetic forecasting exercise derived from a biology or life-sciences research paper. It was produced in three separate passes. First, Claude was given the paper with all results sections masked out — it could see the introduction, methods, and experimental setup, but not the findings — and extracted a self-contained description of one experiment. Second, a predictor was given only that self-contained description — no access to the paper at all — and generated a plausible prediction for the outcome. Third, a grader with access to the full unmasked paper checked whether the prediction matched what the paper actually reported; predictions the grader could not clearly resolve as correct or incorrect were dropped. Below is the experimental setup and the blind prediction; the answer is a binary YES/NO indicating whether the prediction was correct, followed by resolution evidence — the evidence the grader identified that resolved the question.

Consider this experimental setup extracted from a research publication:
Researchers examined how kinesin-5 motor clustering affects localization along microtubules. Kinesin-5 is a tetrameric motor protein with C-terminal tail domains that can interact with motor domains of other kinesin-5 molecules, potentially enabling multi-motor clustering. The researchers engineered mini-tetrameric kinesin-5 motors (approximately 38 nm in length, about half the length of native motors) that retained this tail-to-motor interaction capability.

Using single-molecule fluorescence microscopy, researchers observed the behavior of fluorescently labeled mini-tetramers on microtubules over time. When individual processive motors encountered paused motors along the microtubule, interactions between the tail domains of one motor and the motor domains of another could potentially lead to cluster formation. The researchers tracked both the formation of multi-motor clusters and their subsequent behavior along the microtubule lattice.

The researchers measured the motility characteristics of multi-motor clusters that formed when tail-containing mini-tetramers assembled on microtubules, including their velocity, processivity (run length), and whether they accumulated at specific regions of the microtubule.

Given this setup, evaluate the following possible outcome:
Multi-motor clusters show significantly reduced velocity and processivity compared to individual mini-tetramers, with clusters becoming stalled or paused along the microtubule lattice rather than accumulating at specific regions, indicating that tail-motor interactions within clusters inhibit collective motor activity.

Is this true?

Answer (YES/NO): NO